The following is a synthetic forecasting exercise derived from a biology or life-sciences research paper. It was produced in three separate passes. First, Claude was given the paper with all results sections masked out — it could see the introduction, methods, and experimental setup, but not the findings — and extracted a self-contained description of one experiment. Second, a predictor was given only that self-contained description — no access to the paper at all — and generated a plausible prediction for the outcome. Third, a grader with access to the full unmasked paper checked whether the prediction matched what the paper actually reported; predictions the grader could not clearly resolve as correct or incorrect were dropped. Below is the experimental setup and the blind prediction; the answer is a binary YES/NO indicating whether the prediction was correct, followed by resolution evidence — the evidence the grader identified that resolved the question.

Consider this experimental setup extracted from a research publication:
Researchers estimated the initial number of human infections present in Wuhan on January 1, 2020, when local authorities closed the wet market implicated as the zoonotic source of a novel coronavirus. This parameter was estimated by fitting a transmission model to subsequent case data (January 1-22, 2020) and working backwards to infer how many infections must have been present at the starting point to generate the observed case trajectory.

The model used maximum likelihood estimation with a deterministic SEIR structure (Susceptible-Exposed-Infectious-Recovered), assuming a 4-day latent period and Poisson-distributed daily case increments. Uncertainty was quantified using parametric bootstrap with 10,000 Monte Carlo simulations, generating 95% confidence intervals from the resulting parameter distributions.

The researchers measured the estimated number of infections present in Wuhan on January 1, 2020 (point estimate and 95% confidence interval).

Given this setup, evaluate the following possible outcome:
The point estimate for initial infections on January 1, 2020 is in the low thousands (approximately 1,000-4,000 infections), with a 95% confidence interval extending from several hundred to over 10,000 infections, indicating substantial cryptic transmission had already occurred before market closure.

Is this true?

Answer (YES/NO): NO